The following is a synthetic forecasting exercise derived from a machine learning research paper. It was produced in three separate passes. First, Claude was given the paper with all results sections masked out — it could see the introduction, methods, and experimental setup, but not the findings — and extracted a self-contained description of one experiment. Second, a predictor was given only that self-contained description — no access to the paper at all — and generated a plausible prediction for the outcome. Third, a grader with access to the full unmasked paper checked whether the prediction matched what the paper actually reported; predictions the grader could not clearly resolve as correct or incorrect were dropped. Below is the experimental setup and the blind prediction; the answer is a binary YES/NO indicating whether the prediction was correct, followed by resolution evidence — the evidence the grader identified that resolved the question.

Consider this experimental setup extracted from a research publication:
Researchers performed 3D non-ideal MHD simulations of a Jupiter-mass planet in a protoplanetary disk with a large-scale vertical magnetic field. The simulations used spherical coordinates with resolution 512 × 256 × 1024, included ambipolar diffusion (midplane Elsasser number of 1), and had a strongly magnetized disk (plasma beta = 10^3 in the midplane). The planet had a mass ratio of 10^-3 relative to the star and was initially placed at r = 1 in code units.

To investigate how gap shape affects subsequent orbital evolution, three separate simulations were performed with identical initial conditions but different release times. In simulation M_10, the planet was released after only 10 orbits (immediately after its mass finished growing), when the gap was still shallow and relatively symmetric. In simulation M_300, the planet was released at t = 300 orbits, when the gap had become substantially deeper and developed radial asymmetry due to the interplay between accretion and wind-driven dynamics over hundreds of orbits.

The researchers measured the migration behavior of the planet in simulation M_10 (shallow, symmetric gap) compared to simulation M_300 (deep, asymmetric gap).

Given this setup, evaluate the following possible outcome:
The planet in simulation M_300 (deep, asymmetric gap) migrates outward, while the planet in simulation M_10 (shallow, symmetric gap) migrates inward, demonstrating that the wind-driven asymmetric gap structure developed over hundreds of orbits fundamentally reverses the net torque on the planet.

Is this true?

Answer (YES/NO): YES